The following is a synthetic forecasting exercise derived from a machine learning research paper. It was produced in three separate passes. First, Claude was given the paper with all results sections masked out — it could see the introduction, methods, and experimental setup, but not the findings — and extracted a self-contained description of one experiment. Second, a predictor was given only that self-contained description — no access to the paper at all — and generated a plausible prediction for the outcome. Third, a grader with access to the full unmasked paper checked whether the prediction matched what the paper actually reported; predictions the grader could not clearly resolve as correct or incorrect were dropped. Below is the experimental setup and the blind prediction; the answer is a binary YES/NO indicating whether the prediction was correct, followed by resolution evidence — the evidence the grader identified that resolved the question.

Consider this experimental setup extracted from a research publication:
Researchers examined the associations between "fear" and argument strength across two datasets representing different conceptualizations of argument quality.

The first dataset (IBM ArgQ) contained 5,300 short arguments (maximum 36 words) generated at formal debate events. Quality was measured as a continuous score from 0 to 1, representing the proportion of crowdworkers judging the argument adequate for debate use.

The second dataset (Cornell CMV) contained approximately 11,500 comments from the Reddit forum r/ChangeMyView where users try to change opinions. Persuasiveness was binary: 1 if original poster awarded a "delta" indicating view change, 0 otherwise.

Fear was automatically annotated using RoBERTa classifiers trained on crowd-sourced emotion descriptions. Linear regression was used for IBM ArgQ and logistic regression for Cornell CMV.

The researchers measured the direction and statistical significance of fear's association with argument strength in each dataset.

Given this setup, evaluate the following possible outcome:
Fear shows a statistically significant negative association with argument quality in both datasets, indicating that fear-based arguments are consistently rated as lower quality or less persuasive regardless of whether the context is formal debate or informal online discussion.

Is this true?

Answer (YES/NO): NO